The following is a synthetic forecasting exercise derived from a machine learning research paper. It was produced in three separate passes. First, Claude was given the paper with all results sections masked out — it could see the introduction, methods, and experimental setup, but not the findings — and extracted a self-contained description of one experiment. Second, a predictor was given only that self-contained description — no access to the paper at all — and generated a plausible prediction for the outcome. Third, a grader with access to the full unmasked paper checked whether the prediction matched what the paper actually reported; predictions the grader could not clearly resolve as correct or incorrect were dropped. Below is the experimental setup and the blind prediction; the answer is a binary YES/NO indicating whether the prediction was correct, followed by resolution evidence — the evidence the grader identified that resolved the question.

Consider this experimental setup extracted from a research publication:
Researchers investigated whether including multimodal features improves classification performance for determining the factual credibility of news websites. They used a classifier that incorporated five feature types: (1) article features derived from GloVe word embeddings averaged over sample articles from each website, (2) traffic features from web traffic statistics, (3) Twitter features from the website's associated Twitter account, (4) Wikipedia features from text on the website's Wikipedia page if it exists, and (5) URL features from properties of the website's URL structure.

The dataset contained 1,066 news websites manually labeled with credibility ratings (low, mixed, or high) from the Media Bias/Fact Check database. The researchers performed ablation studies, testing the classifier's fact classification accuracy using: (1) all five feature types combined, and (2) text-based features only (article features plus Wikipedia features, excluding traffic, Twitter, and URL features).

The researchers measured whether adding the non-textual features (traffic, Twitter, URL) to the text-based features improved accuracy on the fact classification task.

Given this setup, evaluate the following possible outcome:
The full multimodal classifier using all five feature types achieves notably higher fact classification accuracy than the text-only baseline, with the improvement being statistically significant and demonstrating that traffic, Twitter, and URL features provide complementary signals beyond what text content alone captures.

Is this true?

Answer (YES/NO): NO